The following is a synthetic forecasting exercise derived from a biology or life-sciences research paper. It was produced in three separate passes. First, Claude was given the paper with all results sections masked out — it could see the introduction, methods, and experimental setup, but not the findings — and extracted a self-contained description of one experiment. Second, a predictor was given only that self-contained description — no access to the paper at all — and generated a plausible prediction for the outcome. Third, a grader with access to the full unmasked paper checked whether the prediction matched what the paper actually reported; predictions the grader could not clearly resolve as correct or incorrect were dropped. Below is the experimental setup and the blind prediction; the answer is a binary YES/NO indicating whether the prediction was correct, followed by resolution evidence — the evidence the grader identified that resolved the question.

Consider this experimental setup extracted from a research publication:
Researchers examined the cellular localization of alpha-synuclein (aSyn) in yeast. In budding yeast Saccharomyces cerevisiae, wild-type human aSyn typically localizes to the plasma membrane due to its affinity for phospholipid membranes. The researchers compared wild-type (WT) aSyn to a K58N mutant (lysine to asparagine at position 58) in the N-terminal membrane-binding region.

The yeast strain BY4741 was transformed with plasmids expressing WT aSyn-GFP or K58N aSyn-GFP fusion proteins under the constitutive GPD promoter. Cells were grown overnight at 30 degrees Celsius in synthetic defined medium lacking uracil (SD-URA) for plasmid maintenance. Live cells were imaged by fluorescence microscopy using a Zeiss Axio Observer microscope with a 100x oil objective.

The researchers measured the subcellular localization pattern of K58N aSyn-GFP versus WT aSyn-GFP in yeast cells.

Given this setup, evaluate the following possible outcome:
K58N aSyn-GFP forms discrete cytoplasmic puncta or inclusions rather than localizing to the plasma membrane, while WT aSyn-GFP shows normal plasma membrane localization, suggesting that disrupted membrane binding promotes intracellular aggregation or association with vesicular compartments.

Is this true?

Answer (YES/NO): NO